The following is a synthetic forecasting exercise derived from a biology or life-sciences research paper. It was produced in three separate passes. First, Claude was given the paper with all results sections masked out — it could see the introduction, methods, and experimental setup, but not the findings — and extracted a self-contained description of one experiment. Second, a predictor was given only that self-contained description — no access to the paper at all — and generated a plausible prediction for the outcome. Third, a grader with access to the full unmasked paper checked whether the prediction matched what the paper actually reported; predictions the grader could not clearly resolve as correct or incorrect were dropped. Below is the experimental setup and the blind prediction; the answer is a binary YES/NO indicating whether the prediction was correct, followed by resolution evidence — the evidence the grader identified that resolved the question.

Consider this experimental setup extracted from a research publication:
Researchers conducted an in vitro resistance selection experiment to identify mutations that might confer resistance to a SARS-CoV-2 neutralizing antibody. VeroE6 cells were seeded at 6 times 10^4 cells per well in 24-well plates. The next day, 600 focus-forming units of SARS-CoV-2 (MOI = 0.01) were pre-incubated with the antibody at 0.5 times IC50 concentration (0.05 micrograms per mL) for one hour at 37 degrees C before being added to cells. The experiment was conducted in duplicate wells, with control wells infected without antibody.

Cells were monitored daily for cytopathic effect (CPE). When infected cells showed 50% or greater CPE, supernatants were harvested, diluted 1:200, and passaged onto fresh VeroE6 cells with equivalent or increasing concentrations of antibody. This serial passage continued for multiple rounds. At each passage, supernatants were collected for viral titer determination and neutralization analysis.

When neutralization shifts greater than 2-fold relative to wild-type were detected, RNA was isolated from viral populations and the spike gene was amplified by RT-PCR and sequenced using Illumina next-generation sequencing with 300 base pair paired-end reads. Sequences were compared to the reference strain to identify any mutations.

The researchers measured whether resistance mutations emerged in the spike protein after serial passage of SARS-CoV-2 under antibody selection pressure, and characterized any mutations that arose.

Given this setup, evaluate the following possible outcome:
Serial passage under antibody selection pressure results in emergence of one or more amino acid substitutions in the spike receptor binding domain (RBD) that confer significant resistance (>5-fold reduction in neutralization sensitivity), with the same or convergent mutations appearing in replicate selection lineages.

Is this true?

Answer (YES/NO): NO